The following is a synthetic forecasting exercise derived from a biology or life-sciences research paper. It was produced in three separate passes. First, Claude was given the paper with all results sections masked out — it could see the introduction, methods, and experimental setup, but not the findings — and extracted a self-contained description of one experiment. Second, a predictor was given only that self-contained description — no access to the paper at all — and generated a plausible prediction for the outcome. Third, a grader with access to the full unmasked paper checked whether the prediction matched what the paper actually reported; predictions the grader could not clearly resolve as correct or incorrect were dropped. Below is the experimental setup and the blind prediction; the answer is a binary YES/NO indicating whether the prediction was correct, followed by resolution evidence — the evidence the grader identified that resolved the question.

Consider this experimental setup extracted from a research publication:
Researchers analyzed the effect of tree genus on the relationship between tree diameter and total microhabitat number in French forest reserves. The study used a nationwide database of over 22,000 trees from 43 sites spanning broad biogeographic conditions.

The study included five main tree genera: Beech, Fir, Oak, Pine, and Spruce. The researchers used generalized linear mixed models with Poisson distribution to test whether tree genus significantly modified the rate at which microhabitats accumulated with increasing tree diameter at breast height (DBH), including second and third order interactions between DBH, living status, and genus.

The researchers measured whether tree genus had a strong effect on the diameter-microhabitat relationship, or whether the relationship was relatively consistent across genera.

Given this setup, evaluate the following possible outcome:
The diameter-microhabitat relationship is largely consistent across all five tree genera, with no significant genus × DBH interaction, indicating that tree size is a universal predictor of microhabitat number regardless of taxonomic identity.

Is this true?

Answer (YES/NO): NO